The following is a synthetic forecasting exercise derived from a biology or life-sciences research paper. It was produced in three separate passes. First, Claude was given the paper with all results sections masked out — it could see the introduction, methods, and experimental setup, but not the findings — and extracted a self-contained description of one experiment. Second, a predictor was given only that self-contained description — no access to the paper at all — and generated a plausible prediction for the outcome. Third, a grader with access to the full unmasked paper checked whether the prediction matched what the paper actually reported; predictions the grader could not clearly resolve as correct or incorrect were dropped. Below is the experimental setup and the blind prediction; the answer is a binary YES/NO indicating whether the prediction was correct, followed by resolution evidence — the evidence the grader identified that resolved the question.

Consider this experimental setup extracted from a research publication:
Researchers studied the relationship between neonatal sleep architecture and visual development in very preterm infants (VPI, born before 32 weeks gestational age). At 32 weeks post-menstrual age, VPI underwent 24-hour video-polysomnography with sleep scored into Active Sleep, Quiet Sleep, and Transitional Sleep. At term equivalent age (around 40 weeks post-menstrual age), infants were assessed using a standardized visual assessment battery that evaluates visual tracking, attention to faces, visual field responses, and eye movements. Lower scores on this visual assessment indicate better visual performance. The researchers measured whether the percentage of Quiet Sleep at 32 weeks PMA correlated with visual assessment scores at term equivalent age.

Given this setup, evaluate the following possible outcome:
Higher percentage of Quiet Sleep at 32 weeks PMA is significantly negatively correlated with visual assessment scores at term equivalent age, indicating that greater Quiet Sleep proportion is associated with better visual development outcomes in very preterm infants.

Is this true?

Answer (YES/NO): NO